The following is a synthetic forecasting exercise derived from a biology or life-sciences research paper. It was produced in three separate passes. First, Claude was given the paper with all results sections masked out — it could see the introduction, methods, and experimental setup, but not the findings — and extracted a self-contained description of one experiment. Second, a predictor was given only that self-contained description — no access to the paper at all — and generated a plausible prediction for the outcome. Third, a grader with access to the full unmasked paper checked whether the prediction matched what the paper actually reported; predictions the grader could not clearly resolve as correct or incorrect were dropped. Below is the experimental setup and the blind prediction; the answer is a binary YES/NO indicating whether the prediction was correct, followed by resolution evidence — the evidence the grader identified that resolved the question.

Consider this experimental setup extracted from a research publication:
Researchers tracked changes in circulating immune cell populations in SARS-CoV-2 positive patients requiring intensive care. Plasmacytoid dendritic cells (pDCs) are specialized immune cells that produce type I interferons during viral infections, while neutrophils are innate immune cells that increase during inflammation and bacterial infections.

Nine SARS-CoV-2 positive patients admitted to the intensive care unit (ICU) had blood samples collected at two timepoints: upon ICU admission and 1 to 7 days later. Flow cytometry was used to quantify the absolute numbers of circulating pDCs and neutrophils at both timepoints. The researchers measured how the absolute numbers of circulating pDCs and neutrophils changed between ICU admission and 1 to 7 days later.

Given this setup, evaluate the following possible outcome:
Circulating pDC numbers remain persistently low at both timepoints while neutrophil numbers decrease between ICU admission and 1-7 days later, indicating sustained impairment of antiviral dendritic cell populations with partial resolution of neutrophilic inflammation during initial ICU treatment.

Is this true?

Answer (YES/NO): NO